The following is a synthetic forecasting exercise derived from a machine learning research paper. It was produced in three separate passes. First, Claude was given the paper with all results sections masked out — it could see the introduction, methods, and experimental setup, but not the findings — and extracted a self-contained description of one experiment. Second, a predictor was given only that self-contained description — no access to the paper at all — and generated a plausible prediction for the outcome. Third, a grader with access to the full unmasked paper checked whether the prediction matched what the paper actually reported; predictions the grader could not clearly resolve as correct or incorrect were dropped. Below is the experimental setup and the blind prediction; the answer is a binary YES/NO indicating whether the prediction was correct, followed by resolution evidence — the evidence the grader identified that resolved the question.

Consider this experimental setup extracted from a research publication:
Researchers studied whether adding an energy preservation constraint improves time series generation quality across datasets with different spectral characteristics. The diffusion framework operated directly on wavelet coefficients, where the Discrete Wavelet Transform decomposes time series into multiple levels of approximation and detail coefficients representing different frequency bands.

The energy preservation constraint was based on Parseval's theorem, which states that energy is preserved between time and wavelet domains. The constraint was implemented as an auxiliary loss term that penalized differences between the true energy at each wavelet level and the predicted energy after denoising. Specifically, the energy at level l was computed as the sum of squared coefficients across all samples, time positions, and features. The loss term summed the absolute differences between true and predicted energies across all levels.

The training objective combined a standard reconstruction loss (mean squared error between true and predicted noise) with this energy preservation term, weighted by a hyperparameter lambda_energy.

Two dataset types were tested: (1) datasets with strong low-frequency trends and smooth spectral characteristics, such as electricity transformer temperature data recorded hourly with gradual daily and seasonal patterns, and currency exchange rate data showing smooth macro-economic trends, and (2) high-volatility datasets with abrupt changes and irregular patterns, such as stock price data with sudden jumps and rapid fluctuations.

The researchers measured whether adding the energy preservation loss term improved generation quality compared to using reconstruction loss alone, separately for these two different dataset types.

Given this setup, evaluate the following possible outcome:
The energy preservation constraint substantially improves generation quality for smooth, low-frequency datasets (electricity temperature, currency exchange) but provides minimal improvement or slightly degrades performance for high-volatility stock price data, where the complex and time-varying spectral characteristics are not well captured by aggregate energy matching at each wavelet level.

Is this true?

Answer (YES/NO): YES